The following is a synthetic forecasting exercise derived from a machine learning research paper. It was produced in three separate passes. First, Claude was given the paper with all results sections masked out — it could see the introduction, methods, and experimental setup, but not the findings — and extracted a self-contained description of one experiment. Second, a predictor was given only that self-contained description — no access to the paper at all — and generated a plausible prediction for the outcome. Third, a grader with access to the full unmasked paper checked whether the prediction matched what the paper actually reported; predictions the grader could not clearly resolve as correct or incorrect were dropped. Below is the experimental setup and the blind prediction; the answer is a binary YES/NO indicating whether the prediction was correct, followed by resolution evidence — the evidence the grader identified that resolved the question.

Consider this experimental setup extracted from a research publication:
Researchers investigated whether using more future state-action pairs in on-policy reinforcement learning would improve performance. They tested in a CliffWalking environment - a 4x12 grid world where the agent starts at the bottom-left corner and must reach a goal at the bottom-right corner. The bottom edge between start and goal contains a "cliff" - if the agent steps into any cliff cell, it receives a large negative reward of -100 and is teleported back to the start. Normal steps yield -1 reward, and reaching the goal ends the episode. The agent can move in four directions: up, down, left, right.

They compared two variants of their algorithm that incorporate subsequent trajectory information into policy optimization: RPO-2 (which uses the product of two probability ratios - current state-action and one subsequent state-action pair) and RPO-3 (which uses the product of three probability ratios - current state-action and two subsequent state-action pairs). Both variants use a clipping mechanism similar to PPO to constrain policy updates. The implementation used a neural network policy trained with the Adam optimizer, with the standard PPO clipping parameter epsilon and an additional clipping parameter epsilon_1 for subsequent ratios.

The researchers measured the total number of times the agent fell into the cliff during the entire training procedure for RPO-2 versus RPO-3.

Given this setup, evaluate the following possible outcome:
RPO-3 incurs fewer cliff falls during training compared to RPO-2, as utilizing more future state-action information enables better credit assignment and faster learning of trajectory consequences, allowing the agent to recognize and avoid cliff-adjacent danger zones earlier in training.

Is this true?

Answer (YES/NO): YES